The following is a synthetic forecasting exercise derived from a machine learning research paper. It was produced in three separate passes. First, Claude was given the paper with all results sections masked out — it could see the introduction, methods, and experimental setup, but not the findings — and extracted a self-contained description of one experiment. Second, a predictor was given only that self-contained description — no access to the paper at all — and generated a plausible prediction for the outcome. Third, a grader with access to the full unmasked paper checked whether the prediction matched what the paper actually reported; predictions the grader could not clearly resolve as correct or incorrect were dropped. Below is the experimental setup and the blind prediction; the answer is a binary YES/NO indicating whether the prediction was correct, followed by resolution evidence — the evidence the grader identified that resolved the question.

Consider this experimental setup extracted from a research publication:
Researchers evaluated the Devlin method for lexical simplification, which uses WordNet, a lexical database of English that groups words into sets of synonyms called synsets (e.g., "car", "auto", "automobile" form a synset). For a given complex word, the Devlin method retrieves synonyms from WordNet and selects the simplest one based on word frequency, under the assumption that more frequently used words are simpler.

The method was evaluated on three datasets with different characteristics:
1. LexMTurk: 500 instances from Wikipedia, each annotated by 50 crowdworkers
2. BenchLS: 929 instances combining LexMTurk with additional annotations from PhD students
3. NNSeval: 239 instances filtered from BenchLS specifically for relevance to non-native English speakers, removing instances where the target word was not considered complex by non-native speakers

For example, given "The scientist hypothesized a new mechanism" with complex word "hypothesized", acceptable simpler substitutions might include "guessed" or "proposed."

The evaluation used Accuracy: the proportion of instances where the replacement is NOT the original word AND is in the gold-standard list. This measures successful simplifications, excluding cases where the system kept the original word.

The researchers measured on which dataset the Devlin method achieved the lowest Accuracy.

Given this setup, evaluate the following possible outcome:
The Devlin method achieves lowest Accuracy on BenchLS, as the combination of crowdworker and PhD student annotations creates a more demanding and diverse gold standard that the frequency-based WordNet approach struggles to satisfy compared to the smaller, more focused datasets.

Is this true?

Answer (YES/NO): NO